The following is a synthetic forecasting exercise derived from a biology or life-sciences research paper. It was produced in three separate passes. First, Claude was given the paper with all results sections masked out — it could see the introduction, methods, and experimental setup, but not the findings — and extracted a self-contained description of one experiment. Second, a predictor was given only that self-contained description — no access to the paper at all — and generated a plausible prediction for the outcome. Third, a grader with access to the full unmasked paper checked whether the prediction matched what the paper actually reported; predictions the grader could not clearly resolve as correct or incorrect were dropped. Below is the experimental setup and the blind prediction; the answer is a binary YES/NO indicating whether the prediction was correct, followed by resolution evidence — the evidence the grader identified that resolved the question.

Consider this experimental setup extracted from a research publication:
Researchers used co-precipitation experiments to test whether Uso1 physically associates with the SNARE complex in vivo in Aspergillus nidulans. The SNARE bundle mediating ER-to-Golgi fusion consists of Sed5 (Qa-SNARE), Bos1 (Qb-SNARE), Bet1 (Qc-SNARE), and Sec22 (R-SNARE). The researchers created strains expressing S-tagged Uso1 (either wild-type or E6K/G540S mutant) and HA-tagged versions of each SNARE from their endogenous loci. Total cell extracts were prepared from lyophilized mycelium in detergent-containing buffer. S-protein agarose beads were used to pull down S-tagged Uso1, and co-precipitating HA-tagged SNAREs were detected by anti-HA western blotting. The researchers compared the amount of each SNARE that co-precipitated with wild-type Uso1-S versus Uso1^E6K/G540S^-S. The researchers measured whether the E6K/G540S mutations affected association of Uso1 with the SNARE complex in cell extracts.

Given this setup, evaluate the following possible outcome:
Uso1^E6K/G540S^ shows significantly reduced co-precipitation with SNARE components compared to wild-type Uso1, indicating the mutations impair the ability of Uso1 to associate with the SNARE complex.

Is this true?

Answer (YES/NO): NO